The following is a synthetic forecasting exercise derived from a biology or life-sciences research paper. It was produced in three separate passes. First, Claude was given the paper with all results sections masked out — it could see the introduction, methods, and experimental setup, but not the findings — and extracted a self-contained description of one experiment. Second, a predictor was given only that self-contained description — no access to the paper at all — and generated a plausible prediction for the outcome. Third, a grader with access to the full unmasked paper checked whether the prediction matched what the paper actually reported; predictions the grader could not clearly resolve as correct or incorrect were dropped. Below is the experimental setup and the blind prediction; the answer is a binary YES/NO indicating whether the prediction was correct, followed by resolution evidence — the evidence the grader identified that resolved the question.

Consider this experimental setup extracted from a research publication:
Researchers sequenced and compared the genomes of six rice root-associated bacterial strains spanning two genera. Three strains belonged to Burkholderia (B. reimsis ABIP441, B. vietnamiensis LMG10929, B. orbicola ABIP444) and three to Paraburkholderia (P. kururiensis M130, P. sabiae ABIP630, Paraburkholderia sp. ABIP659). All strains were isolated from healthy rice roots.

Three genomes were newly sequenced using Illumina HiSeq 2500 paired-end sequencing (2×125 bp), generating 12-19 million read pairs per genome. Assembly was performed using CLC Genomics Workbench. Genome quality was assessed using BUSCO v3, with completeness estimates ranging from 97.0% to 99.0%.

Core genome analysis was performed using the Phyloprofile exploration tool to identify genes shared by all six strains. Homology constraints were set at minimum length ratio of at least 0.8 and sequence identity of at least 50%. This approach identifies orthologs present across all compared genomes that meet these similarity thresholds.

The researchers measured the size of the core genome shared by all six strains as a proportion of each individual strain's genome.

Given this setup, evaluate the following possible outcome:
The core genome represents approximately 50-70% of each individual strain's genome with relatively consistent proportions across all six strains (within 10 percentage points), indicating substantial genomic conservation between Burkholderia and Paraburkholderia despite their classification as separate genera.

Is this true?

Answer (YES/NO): NO